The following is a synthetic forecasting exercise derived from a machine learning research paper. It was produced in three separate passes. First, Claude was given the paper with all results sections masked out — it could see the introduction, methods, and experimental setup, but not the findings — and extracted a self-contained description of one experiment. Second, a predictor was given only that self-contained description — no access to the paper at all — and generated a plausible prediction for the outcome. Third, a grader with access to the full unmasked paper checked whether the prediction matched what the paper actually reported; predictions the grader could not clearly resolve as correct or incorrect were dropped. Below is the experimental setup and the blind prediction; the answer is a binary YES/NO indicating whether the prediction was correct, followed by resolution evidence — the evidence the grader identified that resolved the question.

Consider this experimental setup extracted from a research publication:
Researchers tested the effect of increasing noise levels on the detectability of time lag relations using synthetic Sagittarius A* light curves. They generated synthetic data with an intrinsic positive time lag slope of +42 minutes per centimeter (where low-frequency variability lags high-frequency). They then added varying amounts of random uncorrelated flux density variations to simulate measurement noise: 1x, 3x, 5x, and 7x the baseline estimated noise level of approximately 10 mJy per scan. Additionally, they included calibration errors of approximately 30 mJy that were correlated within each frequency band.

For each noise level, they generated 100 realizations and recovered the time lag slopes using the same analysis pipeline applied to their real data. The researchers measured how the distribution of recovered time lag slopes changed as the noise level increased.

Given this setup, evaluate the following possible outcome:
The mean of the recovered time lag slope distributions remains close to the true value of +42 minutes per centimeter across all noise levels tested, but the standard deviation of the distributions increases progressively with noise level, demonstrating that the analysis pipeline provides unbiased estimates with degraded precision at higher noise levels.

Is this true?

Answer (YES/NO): NO